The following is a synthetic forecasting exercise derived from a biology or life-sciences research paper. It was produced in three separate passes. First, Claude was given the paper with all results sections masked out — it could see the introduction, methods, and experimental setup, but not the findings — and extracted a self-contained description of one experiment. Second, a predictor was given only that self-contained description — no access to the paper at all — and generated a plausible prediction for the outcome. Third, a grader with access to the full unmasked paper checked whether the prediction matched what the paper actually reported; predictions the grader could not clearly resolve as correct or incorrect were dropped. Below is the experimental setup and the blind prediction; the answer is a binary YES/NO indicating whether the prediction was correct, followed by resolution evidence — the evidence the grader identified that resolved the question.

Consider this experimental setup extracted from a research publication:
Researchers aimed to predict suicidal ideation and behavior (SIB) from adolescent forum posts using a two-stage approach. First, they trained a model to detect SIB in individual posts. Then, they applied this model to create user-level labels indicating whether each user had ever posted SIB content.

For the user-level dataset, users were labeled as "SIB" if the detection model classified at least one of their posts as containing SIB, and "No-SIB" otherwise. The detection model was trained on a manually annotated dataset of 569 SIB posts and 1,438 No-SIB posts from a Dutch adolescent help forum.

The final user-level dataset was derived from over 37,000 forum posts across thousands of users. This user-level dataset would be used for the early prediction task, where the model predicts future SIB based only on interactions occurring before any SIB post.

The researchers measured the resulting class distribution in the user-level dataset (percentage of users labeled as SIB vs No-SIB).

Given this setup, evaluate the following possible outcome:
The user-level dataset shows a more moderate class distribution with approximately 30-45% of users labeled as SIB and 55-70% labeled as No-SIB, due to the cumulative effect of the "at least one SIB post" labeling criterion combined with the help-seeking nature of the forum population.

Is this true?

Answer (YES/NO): NO